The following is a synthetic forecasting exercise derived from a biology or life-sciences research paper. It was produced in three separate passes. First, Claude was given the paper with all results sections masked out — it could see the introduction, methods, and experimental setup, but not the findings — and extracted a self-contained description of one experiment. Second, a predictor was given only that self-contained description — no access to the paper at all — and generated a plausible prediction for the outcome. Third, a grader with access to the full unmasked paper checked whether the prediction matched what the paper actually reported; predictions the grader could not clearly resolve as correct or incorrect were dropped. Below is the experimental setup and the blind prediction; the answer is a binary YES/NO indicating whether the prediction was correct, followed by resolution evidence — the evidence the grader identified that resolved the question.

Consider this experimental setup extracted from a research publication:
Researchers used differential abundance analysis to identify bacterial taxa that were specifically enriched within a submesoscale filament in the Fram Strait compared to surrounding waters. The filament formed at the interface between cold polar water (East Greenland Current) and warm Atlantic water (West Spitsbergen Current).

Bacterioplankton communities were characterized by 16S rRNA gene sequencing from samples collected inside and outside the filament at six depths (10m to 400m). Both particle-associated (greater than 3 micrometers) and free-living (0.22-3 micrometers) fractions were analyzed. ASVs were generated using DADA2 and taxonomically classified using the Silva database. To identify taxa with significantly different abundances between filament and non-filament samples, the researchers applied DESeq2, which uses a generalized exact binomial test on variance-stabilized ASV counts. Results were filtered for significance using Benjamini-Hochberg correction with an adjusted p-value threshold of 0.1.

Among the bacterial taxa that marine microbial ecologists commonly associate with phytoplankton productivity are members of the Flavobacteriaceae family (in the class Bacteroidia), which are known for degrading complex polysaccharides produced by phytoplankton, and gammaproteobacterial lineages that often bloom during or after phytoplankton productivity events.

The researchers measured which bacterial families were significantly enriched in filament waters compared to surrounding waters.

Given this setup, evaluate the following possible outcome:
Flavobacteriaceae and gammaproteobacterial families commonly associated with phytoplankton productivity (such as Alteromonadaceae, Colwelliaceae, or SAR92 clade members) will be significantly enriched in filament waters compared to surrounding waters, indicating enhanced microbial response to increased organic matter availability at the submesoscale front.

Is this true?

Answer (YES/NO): NO